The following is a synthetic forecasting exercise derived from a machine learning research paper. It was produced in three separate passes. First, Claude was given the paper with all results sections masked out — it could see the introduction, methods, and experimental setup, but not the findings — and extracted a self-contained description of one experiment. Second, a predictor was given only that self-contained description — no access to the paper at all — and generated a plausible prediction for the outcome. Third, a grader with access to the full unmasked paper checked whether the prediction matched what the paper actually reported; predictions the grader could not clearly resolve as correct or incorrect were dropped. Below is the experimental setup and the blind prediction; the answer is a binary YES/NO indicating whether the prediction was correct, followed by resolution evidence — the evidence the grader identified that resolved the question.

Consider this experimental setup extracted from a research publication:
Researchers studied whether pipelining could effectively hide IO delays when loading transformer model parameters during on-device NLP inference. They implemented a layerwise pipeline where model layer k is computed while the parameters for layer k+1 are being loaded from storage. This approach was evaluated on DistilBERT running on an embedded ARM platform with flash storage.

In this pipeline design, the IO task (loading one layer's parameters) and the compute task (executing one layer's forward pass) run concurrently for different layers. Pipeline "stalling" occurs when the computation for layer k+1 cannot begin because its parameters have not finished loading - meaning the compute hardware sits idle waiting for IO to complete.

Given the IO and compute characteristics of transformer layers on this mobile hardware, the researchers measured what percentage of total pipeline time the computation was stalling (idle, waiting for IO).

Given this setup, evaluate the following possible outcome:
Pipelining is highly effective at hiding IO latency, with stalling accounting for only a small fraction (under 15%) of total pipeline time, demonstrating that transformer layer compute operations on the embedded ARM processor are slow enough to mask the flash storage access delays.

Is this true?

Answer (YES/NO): NO